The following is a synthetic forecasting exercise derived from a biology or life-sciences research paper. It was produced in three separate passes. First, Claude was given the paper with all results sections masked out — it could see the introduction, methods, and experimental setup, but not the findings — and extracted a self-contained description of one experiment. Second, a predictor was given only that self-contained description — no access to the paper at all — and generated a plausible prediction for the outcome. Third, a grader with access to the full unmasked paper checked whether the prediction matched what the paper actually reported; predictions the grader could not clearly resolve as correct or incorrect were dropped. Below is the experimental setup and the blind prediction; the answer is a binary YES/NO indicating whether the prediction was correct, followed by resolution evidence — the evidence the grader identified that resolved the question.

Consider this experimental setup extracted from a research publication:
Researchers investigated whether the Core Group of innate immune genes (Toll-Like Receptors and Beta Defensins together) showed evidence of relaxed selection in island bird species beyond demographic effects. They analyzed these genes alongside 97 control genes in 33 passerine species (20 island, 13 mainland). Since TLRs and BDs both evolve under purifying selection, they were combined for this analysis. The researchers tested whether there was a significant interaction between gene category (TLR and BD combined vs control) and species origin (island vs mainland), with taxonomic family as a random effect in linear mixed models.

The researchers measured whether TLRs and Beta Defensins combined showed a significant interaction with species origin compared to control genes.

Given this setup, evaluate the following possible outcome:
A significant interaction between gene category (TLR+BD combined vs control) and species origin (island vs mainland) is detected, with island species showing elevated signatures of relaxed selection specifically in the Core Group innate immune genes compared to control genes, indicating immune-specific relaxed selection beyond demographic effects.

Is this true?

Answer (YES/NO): NO